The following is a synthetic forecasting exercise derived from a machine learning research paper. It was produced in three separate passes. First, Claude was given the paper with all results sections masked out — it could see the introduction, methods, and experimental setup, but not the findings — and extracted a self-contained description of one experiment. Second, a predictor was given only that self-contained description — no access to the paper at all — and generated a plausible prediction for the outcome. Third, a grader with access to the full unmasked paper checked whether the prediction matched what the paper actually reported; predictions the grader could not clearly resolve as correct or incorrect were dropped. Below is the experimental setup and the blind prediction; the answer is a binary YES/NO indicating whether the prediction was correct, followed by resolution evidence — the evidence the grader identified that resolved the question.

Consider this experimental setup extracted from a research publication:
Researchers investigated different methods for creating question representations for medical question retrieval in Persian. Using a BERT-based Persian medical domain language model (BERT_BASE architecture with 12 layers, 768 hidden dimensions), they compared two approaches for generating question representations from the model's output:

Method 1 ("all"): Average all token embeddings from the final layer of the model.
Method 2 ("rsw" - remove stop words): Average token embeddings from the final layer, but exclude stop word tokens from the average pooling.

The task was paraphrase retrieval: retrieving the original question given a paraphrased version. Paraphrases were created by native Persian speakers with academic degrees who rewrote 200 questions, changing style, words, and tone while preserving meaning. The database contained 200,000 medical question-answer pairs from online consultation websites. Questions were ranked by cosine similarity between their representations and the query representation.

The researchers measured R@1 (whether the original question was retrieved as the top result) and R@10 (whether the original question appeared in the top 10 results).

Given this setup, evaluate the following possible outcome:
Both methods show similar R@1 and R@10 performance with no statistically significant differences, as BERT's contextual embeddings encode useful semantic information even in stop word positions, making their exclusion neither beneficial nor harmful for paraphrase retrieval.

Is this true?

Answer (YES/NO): NO